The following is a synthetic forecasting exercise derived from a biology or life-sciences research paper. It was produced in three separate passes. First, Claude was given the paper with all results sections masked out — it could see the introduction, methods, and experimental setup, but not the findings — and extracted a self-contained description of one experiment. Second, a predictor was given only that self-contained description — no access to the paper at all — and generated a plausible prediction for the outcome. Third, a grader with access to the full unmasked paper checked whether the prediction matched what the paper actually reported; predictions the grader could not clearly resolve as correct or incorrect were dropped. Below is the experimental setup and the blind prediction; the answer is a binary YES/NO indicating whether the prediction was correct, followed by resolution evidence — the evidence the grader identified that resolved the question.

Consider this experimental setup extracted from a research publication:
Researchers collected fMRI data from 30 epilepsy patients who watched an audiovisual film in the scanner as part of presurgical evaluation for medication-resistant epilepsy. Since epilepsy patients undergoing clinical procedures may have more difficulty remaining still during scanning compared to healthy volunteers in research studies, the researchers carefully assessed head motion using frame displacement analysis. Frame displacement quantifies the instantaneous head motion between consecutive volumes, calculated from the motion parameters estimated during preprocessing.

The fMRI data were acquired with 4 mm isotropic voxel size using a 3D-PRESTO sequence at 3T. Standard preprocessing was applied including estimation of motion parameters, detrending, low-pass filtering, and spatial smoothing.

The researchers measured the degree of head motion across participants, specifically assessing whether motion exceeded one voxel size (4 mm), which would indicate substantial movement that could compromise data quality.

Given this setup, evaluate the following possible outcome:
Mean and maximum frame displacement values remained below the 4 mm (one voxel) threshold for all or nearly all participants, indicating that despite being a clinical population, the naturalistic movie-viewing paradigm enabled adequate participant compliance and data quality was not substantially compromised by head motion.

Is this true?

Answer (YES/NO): YES